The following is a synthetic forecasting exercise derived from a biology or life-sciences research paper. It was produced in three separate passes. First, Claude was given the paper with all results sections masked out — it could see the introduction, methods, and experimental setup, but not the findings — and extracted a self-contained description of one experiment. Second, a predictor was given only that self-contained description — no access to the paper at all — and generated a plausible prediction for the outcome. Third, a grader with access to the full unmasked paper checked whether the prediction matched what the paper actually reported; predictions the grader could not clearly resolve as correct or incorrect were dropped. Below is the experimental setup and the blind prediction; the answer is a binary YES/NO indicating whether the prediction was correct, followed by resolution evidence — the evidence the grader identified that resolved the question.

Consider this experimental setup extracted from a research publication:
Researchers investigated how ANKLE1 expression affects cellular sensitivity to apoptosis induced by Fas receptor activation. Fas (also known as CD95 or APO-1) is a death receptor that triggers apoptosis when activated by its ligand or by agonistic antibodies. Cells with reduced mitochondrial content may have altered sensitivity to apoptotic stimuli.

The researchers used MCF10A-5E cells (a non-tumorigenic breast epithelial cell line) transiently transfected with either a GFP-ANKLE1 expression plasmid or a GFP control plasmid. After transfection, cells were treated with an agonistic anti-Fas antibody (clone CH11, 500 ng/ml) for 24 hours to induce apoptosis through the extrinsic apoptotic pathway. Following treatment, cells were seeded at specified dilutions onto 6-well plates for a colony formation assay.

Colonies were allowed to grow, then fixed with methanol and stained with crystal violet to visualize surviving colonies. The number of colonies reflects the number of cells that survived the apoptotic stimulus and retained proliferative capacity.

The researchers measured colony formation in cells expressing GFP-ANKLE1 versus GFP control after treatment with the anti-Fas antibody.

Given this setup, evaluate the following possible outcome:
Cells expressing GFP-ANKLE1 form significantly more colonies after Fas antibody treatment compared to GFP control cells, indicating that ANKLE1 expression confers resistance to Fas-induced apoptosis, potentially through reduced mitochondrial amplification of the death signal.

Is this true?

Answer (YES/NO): YES